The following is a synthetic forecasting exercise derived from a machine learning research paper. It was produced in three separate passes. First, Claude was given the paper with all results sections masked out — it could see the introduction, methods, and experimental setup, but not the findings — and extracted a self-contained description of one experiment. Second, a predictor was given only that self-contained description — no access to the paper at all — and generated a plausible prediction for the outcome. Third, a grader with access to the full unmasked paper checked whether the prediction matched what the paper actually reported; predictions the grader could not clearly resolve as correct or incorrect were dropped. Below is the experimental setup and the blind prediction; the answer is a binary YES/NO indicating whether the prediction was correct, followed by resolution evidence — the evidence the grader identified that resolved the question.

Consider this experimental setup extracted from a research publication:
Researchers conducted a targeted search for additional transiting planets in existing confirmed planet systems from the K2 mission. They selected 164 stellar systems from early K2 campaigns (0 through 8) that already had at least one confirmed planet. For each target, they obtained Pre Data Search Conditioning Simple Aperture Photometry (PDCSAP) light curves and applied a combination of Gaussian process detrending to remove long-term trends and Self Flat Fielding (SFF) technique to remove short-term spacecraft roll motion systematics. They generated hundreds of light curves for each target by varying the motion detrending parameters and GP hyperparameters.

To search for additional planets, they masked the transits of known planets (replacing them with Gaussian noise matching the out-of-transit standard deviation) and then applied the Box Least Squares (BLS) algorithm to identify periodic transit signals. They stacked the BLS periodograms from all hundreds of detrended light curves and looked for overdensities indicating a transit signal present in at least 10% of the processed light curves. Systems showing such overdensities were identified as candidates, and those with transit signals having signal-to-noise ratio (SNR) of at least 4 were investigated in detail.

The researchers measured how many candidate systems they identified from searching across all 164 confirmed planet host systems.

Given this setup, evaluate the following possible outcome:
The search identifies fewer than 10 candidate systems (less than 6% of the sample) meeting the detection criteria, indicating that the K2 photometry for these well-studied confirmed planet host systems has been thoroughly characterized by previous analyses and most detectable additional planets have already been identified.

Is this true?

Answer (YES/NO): NO